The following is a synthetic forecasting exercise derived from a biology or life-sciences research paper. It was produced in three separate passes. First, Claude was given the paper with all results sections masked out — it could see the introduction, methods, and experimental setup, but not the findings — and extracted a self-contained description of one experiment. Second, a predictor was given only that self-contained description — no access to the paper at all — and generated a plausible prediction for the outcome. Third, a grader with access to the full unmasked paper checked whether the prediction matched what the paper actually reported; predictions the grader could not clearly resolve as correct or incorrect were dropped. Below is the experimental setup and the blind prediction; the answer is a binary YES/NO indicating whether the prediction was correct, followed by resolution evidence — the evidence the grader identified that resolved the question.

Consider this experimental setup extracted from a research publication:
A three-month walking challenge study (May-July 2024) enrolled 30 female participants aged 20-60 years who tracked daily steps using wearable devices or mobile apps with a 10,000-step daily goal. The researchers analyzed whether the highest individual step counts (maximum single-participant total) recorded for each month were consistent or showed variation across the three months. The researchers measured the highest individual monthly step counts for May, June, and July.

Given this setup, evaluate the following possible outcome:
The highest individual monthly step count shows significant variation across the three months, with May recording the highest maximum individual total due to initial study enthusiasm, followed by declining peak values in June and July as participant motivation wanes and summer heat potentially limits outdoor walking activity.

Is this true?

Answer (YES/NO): NO